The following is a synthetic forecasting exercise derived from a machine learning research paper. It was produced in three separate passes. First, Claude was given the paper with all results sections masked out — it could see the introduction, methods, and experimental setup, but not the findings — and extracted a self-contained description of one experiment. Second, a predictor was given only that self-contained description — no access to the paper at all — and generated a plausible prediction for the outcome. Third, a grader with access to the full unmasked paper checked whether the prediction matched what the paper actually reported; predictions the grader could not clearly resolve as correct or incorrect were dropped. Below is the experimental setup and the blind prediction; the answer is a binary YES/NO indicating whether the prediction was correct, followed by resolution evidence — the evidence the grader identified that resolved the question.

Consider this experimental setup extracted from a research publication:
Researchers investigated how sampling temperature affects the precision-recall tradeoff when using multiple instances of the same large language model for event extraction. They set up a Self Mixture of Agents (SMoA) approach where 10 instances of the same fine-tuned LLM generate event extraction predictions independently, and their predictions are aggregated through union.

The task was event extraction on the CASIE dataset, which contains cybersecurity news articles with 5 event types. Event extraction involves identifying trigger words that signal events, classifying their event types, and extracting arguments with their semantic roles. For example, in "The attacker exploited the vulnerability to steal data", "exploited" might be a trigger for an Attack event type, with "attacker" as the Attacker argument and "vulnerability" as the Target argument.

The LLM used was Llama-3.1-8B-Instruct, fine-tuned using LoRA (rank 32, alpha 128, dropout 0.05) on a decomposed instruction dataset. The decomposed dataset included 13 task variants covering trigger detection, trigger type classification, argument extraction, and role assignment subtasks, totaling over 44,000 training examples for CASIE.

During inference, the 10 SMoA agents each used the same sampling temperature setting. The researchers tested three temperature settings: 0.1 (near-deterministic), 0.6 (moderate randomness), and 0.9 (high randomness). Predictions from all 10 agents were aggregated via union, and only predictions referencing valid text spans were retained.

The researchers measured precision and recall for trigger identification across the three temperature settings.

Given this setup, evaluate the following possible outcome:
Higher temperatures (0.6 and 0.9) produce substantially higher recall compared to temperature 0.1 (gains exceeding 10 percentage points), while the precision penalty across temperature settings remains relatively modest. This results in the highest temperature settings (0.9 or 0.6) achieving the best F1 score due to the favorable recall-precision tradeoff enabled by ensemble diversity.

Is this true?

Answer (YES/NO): NO